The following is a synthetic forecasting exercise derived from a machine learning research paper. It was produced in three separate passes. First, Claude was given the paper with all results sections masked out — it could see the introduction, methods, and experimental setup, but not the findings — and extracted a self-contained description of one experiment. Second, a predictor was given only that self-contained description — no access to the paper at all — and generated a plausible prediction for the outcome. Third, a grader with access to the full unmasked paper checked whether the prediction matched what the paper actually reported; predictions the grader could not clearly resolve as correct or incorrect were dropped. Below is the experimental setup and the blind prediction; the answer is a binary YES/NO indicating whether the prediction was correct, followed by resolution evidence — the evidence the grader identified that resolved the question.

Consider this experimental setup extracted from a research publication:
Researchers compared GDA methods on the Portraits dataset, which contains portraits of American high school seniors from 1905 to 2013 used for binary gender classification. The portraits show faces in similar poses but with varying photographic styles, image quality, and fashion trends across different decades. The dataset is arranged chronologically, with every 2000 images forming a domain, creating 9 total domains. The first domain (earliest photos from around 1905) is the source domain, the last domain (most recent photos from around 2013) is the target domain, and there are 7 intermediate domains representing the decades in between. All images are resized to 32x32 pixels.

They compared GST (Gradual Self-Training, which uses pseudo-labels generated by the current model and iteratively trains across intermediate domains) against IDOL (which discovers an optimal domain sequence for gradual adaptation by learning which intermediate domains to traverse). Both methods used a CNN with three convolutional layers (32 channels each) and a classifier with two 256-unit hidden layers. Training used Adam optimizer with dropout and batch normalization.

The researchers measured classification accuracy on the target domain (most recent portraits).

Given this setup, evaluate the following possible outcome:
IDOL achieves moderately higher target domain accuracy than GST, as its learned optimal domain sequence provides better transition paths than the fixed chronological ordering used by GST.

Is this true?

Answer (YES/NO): YES